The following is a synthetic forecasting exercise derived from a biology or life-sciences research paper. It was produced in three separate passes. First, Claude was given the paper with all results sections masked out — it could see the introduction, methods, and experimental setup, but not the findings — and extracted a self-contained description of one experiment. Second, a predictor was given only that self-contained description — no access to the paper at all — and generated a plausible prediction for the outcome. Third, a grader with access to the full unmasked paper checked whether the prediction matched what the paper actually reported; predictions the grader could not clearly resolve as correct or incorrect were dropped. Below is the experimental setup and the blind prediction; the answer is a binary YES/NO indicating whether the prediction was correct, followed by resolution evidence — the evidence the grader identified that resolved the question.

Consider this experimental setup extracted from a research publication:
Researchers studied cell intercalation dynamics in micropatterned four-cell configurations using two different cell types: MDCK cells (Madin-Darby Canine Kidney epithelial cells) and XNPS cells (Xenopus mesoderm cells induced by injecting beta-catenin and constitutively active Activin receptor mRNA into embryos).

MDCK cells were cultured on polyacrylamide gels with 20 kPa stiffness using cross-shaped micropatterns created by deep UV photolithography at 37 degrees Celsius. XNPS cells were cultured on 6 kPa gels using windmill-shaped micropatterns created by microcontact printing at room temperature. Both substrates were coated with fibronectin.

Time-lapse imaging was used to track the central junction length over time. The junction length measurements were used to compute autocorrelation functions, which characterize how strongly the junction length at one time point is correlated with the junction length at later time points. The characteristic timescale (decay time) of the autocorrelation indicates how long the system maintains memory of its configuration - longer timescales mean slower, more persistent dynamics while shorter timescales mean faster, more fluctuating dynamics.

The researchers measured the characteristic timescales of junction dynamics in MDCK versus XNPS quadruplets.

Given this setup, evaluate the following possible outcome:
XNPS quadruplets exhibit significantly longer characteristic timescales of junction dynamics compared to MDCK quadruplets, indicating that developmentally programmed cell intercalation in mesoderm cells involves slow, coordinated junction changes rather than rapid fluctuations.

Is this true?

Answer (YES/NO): NO